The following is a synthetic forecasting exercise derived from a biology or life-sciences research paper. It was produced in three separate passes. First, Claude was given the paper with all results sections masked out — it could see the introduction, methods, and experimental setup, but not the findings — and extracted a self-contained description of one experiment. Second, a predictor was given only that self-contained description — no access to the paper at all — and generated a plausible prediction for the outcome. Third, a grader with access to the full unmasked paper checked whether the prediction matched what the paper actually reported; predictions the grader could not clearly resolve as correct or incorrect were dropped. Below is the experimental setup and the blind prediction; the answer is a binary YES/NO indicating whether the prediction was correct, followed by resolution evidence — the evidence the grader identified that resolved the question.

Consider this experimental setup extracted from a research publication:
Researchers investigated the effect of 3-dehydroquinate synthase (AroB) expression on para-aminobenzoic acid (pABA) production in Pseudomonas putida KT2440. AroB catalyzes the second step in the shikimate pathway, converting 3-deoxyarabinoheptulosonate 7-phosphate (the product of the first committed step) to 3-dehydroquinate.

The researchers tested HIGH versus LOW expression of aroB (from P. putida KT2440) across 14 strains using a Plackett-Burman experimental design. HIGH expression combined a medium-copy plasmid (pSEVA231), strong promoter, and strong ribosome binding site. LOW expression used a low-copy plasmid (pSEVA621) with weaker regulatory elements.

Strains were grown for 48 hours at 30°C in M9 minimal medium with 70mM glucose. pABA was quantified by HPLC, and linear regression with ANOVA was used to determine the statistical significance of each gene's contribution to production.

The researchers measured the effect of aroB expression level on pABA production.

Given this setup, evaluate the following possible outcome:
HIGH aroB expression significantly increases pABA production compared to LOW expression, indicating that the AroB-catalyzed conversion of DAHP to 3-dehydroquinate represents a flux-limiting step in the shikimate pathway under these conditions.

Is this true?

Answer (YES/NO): YES